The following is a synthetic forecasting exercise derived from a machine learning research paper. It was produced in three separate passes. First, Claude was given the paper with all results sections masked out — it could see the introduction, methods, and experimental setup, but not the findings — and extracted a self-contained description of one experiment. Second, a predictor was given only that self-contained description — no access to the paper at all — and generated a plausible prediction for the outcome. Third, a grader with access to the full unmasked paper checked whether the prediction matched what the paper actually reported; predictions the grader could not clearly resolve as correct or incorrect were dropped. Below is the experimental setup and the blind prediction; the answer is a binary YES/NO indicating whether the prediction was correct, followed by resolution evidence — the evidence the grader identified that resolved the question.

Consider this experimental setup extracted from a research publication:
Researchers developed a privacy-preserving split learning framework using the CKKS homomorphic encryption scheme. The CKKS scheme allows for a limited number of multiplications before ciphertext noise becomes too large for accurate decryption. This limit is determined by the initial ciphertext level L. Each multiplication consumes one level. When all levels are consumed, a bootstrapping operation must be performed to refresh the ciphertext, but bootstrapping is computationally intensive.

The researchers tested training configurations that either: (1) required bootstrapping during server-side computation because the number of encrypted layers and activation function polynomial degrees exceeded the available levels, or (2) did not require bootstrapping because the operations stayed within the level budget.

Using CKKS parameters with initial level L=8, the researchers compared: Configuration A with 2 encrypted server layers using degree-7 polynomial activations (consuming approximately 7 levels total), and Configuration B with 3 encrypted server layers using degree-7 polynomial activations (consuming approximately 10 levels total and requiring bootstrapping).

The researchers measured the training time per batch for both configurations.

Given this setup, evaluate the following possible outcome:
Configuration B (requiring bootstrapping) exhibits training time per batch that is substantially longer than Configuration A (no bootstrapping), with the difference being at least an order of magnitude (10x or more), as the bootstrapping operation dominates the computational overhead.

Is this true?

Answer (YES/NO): NO